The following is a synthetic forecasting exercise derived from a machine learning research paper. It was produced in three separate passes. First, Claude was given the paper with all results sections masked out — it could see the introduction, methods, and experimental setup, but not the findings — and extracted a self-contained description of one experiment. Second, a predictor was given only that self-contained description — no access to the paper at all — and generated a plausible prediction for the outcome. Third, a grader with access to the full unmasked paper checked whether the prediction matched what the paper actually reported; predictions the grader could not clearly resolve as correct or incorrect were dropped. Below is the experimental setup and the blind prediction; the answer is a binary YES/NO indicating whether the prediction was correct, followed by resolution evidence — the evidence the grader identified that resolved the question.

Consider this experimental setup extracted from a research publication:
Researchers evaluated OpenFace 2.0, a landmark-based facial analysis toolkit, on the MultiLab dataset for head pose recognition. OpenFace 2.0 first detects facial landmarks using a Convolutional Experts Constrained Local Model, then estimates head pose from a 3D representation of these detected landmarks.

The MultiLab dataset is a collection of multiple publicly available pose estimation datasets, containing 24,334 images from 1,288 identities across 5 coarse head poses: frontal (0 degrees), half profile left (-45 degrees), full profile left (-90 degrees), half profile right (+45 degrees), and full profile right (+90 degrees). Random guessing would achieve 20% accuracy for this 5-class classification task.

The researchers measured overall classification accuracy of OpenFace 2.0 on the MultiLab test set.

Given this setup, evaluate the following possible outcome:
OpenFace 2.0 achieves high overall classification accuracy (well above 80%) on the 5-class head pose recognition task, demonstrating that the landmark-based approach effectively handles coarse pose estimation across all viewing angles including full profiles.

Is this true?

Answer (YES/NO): NO